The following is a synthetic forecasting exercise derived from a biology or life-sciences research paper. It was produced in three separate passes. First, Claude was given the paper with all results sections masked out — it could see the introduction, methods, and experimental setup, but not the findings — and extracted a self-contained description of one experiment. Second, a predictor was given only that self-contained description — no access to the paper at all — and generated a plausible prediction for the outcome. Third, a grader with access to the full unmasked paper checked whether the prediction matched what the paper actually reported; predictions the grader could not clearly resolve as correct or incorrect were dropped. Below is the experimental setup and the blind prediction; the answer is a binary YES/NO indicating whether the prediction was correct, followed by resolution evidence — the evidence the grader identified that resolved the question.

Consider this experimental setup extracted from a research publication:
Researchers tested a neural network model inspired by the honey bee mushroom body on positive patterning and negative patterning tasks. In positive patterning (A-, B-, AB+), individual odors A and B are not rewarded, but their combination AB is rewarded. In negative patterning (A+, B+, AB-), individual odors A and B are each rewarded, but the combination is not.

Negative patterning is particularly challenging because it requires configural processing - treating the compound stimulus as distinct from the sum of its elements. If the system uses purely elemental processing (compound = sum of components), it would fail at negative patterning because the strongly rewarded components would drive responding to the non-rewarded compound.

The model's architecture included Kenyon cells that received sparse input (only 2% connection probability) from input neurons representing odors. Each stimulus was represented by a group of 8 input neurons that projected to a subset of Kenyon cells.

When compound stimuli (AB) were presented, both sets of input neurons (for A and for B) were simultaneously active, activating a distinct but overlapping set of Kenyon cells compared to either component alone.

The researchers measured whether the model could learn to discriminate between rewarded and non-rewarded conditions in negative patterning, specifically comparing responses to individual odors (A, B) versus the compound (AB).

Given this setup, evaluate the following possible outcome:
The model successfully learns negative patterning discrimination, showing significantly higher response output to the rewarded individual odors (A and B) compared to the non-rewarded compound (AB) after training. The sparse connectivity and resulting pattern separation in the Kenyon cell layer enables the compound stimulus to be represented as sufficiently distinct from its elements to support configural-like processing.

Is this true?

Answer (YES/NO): YES